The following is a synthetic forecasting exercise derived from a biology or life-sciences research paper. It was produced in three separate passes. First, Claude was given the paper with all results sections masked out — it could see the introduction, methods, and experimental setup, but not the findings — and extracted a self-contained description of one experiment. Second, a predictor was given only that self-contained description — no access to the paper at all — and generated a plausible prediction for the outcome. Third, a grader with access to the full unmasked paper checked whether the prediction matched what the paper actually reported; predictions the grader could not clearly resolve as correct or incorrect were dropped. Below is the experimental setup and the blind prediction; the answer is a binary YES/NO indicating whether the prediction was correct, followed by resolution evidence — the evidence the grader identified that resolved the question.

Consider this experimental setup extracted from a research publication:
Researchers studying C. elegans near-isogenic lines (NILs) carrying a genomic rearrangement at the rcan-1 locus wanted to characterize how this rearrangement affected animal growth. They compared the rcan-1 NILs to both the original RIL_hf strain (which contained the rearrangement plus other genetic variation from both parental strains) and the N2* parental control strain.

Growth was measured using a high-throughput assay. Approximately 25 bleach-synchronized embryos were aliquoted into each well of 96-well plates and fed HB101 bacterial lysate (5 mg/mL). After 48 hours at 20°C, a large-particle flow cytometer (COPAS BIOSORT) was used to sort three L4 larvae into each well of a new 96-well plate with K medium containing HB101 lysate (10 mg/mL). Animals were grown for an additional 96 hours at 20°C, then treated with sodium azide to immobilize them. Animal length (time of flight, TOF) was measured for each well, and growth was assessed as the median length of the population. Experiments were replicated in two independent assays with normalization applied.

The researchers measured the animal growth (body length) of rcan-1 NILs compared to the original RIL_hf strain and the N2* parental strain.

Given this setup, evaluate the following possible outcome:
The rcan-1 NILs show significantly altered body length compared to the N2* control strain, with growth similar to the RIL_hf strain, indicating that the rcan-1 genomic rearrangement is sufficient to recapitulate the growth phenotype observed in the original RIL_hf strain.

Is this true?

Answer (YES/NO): NO